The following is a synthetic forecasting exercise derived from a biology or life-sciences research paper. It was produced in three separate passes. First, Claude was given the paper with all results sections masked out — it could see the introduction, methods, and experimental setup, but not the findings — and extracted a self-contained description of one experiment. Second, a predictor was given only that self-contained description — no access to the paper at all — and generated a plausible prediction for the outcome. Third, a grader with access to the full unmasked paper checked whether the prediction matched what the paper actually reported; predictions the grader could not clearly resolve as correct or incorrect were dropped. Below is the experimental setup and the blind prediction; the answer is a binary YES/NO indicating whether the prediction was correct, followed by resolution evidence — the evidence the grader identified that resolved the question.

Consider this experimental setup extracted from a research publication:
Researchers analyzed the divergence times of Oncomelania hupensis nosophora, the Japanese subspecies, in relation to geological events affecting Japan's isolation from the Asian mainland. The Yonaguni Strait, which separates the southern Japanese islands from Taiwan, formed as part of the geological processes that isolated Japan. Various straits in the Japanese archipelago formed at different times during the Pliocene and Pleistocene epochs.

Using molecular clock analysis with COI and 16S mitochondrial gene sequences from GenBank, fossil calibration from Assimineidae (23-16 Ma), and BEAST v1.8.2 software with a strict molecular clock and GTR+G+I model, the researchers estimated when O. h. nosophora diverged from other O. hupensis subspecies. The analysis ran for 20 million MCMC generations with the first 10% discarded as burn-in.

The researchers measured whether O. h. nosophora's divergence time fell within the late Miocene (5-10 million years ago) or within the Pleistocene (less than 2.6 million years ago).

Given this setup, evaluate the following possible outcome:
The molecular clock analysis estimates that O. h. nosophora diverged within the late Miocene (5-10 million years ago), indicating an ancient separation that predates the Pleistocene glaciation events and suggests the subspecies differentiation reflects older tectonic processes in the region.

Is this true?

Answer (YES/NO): NO